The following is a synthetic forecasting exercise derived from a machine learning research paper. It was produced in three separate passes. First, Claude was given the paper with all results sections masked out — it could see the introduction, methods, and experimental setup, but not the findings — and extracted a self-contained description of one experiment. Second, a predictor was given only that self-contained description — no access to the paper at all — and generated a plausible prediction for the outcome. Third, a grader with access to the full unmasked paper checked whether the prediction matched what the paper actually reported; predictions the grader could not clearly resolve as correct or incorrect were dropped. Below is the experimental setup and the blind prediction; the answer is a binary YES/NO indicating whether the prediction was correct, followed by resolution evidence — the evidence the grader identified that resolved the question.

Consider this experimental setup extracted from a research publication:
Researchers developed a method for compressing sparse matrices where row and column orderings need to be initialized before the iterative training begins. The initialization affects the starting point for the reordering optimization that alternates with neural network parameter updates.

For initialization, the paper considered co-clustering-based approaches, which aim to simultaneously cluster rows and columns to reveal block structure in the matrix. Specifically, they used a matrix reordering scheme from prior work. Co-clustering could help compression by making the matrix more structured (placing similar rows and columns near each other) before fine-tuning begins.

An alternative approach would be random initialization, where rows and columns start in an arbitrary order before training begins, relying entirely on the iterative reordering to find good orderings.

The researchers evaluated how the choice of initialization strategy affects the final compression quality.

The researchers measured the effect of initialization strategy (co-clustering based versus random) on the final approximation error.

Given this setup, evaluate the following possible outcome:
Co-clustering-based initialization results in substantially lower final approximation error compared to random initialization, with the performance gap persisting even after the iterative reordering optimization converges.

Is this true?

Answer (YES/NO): NO